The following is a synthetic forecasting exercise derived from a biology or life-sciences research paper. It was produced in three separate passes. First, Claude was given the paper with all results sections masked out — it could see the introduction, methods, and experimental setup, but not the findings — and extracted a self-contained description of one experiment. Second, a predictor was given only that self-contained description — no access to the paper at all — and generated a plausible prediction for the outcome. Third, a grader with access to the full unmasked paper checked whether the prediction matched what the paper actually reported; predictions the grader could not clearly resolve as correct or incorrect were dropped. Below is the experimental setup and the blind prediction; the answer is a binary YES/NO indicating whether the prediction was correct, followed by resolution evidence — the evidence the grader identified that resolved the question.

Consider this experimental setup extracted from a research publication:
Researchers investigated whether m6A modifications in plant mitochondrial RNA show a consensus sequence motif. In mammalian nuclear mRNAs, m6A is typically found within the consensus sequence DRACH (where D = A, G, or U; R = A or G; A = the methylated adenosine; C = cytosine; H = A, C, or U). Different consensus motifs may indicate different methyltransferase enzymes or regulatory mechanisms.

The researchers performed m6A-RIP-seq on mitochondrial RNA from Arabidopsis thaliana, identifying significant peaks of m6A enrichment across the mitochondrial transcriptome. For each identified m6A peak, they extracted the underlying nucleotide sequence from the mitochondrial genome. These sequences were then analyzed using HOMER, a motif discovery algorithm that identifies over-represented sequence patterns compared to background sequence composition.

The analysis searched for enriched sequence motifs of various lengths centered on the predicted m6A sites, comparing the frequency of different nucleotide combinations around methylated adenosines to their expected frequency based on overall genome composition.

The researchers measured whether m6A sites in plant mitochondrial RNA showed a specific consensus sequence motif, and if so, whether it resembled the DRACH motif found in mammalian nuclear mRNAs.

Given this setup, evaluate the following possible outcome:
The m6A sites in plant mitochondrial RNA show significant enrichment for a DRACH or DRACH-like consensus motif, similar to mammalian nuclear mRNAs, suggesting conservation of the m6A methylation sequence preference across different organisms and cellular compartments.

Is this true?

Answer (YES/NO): YES